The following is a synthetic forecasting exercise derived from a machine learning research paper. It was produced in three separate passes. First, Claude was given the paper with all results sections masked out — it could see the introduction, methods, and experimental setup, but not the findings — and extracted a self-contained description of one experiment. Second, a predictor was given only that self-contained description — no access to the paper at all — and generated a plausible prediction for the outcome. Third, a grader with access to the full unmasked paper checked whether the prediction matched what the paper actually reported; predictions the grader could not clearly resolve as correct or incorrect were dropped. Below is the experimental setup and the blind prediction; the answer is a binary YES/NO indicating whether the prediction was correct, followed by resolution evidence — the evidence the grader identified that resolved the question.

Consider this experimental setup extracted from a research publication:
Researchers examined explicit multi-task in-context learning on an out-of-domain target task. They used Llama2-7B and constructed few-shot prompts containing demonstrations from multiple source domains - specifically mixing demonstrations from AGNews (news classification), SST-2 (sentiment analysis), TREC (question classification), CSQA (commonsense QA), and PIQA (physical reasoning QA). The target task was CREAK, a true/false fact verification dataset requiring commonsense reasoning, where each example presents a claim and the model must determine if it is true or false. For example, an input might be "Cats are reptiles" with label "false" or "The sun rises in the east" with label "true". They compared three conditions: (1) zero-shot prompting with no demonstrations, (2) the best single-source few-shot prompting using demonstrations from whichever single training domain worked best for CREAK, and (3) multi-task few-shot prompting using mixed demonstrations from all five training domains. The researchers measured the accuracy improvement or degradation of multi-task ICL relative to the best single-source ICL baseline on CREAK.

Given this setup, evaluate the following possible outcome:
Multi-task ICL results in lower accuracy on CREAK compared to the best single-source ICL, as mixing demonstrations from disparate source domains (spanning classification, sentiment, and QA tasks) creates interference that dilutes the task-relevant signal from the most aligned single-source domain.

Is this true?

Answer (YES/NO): YES